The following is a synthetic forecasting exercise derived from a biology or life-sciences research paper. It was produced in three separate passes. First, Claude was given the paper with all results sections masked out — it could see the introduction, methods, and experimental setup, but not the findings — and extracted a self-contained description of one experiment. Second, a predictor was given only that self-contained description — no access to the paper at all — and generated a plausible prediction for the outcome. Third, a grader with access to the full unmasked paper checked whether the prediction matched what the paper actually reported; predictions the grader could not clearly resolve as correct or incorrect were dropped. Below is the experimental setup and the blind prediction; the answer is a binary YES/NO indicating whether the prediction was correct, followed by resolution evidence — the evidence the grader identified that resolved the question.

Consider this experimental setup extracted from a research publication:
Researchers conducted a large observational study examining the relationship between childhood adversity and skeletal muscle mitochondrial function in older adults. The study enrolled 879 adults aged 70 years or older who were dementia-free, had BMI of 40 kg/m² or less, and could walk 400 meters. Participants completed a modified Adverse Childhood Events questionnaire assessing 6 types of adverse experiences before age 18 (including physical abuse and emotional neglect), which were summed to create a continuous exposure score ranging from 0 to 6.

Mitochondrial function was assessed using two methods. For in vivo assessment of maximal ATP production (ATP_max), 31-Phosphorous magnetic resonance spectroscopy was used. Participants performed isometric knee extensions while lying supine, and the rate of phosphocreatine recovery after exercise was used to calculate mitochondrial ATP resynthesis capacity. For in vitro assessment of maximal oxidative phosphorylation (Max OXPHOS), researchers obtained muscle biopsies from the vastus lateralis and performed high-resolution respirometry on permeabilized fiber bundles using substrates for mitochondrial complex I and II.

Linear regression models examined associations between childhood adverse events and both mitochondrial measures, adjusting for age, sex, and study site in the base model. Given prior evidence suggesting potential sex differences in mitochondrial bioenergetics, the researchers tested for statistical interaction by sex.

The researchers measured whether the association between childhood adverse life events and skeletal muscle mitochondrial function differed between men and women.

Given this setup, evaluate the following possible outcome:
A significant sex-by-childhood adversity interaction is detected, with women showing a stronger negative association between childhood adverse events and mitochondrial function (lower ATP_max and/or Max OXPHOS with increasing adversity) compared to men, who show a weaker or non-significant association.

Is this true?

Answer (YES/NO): NO